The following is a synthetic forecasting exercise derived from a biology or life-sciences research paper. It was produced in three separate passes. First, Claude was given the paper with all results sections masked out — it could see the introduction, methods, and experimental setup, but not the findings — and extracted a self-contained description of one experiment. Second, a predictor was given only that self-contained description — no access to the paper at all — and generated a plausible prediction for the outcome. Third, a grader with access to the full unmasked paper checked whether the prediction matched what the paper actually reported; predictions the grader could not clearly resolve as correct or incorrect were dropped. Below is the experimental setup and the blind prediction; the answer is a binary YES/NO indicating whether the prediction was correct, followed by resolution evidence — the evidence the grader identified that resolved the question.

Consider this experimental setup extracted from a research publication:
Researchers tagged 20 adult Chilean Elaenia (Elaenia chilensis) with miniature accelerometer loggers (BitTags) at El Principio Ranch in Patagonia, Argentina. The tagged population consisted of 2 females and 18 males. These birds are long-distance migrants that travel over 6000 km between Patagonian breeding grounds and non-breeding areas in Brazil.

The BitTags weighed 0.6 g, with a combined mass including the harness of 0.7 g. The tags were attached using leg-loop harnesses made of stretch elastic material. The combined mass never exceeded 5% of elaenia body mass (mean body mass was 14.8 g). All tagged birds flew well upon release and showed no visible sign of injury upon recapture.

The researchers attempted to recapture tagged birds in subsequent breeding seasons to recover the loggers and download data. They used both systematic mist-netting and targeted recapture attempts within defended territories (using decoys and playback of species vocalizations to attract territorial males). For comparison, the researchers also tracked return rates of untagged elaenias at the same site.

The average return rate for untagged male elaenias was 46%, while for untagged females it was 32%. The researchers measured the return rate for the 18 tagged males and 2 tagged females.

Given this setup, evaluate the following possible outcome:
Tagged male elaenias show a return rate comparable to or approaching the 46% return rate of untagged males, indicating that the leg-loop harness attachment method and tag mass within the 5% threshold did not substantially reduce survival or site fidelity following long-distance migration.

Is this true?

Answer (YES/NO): NO